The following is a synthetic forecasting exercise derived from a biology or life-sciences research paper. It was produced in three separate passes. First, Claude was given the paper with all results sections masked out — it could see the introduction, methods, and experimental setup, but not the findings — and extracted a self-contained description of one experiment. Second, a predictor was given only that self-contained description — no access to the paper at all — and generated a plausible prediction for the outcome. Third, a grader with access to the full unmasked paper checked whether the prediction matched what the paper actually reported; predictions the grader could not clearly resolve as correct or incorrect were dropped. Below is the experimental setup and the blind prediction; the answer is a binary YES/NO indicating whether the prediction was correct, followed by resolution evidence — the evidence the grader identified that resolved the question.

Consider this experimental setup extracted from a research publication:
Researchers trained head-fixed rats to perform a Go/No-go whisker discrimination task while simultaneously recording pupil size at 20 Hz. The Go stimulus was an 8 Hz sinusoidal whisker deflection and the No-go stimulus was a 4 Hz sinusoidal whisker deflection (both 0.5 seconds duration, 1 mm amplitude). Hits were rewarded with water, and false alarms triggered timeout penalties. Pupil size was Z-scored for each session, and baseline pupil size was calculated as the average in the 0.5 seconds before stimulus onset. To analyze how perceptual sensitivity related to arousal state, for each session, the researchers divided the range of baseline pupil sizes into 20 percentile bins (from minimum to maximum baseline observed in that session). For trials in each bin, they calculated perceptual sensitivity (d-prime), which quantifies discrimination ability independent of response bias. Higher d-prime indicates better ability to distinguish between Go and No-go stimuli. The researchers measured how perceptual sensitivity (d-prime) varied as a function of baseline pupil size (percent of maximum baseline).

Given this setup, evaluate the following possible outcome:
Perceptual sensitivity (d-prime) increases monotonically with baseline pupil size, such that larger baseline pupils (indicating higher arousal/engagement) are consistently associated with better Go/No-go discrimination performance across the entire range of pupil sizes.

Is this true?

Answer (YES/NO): NO